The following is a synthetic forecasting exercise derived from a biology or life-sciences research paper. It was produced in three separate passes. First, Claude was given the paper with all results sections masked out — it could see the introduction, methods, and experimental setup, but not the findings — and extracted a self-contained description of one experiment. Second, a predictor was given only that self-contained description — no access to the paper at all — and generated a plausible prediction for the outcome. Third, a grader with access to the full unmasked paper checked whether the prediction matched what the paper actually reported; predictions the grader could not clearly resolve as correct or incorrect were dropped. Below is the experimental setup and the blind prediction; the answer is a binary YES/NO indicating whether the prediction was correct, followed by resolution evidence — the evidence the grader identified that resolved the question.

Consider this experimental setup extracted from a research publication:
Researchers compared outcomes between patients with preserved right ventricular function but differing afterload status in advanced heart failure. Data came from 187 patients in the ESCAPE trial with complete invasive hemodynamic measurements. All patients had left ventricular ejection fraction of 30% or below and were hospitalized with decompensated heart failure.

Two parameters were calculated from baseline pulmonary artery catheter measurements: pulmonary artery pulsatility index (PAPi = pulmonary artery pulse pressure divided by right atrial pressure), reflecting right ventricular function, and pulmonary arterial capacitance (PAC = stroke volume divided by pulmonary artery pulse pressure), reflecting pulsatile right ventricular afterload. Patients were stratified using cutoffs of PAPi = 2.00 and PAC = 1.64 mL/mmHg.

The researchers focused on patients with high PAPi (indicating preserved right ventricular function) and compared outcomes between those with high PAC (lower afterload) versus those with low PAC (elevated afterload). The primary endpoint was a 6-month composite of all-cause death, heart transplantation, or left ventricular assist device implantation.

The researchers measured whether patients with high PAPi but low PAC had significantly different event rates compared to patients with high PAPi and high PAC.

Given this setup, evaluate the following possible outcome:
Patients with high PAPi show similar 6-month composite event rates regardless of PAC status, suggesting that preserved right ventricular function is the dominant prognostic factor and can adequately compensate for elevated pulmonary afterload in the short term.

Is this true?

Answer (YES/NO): NO